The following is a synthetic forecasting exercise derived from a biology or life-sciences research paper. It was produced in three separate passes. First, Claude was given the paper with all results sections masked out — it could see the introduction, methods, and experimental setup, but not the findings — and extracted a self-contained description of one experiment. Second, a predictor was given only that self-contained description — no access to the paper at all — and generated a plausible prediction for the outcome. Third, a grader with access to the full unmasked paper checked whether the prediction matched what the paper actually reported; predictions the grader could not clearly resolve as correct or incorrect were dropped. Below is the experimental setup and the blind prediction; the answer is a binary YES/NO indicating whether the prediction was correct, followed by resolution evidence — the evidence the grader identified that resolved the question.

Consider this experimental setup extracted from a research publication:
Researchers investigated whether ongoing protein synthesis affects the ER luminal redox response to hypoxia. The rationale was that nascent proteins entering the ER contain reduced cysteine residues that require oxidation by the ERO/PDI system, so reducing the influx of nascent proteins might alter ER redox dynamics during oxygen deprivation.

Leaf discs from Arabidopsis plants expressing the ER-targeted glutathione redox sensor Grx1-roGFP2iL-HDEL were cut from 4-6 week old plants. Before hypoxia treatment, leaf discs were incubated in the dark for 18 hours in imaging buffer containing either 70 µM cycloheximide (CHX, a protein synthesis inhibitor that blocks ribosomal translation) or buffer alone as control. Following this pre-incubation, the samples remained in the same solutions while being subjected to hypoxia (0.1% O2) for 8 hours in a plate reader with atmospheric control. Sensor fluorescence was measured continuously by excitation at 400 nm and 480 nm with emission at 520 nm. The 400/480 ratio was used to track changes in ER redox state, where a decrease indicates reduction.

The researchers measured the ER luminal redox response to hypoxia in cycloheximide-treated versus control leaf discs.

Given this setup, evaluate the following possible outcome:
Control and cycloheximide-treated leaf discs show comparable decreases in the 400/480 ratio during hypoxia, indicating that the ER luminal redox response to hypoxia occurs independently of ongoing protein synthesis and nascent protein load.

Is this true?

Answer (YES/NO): NO